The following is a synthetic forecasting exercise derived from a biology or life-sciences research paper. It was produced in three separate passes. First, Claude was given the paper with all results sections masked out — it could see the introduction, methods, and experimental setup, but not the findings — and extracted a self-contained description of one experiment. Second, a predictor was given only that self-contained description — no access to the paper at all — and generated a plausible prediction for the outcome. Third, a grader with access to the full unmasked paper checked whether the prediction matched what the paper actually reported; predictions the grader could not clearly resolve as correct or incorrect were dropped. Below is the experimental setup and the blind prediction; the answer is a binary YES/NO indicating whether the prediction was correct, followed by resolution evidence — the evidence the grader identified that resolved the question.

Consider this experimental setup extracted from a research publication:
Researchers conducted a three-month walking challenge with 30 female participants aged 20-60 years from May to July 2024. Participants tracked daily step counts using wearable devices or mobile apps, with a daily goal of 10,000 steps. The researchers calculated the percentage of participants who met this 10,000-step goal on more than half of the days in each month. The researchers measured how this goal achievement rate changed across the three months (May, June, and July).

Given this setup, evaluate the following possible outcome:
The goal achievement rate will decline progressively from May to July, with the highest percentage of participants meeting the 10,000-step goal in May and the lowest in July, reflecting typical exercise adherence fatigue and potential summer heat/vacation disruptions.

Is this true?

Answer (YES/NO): NO